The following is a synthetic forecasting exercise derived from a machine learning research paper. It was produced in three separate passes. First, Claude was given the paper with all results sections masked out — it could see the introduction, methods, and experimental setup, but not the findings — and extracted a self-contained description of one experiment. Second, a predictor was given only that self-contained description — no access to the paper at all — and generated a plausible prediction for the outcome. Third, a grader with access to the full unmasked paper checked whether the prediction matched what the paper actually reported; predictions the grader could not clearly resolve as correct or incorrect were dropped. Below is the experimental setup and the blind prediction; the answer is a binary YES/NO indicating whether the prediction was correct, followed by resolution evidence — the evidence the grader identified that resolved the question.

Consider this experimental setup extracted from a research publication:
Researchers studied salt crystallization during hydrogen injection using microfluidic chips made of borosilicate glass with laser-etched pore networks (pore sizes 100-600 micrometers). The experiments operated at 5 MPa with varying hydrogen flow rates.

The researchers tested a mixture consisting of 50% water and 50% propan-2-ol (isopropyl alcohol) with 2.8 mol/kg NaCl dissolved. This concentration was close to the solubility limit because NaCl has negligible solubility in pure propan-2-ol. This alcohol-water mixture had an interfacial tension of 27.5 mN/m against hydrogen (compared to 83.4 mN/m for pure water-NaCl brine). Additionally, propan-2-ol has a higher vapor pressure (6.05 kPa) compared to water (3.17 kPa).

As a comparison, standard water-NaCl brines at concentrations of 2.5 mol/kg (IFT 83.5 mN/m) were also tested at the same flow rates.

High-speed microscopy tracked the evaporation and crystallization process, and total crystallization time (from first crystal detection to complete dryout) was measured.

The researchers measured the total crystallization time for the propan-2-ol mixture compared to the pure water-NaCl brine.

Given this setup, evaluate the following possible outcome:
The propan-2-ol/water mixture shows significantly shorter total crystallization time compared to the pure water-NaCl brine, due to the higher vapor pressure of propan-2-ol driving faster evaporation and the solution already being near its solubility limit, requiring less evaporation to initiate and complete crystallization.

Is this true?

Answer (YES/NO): YES